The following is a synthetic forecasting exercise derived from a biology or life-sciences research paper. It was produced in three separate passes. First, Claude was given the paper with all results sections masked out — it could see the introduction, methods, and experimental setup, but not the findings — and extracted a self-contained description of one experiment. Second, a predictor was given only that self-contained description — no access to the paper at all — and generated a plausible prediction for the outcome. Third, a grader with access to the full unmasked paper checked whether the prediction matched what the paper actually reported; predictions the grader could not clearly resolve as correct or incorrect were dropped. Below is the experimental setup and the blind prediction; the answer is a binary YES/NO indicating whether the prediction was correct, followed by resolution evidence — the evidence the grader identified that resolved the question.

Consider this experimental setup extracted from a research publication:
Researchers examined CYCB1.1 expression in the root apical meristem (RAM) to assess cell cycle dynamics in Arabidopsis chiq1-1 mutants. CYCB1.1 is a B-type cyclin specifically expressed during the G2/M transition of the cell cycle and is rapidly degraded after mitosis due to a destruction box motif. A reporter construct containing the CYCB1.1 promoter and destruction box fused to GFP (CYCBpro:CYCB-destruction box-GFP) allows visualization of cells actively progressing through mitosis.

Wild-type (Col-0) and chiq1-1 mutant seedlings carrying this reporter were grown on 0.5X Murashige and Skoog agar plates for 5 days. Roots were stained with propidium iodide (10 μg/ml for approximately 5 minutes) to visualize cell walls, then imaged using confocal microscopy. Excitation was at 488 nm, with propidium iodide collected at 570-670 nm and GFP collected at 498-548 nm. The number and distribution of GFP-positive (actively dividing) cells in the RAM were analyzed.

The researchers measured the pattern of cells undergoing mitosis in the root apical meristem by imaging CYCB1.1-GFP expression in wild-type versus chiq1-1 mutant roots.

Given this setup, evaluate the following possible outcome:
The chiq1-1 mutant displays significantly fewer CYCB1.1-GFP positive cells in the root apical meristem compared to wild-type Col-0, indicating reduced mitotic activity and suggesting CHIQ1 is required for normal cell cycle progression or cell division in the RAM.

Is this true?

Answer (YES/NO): YES